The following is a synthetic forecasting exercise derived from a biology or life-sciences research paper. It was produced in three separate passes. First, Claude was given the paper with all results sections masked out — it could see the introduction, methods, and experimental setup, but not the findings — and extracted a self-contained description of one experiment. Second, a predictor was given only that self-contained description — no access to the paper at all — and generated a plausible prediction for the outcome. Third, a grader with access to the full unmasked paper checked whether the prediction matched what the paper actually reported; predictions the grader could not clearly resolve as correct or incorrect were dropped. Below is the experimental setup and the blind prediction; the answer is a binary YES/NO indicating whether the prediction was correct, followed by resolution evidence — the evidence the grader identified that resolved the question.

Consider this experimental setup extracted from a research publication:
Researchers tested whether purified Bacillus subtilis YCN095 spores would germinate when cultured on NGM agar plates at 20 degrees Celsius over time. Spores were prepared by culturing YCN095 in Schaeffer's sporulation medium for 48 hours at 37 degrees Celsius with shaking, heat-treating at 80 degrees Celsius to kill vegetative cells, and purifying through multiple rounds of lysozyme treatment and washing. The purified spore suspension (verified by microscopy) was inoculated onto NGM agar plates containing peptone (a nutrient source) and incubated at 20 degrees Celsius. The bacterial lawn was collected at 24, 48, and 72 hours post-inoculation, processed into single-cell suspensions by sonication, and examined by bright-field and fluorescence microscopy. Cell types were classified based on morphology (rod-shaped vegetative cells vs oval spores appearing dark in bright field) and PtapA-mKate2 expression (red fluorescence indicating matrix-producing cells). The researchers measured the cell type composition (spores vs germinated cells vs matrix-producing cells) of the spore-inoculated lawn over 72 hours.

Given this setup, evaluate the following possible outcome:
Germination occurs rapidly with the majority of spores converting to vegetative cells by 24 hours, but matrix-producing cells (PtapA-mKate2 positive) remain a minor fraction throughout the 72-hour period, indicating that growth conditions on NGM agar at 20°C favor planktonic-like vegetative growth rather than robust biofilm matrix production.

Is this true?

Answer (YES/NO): NO